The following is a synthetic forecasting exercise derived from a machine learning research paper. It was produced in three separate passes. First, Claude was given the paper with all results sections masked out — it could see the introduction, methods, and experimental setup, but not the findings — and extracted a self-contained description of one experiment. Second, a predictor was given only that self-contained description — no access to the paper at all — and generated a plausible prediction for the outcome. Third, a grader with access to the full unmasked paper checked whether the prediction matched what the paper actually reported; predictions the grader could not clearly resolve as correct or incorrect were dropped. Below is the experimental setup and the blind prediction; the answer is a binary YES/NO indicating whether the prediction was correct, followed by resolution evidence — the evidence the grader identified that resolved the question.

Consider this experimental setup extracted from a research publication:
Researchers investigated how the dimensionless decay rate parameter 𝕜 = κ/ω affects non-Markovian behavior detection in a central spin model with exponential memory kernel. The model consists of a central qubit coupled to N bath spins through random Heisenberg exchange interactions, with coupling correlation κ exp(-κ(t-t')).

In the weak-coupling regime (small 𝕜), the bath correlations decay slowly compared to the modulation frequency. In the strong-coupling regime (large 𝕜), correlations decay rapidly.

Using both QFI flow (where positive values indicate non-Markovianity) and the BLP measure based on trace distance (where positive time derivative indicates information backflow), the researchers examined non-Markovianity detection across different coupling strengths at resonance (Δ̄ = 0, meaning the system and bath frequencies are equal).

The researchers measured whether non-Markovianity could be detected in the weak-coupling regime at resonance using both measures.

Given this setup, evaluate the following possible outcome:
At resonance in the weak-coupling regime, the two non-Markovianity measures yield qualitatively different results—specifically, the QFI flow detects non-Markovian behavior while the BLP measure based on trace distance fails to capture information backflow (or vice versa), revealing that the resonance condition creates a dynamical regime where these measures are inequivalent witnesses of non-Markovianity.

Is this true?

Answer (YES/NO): YES